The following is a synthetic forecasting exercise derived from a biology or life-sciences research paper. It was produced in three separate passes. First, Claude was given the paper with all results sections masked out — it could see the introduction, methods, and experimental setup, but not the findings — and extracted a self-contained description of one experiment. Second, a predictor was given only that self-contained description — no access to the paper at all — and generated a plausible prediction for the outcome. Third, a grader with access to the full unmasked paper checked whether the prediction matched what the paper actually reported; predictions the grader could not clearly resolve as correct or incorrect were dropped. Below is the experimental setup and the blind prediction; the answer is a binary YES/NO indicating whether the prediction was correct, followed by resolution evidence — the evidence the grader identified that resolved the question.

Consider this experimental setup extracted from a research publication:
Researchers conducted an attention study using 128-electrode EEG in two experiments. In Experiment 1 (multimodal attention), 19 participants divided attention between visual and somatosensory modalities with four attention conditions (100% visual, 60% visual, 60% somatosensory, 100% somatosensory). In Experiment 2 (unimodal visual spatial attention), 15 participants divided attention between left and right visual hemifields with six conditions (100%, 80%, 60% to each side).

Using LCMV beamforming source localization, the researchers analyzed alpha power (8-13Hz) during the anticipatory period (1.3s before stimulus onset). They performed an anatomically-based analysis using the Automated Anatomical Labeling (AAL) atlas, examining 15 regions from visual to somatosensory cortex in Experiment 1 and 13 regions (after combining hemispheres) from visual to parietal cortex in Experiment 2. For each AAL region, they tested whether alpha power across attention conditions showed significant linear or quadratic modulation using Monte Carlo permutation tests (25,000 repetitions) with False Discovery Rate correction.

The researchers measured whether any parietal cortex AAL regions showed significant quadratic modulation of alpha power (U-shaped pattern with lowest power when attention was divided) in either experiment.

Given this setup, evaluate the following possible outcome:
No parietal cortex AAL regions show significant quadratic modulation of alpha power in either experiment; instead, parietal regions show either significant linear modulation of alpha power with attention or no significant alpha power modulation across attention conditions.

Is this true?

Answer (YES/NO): NO